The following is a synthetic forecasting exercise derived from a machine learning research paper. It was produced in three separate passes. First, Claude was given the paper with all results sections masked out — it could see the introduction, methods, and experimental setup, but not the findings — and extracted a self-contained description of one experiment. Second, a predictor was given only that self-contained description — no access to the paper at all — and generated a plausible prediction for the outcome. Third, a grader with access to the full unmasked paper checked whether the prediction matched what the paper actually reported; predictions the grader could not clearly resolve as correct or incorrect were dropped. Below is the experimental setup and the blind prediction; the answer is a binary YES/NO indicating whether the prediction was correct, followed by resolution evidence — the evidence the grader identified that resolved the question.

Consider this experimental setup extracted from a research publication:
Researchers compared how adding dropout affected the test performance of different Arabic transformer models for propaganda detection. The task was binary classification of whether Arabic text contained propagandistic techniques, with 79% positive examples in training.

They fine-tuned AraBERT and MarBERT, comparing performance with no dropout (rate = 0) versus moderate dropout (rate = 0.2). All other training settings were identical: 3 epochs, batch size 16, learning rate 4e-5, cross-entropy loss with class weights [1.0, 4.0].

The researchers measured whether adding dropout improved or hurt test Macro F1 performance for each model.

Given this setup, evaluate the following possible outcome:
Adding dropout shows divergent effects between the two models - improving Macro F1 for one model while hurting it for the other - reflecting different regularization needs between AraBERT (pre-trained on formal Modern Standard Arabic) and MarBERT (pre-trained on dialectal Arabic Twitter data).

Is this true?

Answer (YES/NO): NO